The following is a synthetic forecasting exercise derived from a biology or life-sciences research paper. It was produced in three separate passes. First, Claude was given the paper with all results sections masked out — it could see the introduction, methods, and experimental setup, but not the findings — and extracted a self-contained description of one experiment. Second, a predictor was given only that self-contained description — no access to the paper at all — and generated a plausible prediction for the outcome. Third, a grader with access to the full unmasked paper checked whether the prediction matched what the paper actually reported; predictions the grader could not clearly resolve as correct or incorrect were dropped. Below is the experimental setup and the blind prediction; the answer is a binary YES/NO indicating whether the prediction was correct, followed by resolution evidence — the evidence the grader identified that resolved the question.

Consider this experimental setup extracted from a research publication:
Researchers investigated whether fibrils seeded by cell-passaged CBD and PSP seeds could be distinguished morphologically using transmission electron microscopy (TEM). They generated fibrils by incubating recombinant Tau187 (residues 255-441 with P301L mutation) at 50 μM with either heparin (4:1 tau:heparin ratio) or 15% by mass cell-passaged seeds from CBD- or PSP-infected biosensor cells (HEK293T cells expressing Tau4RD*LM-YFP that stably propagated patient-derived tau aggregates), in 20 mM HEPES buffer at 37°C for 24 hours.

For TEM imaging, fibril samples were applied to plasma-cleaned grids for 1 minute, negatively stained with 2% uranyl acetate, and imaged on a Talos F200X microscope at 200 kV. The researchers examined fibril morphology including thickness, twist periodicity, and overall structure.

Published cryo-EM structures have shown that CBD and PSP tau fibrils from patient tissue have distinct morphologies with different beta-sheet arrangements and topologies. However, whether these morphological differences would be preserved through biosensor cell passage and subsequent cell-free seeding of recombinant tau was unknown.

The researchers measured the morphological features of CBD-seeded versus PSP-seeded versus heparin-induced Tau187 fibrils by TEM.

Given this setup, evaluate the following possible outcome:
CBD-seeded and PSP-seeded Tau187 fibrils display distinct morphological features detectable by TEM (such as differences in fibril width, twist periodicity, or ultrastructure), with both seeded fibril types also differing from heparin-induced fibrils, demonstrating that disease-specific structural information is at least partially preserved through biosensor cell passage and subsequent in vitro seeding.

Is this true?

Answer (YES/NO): NO